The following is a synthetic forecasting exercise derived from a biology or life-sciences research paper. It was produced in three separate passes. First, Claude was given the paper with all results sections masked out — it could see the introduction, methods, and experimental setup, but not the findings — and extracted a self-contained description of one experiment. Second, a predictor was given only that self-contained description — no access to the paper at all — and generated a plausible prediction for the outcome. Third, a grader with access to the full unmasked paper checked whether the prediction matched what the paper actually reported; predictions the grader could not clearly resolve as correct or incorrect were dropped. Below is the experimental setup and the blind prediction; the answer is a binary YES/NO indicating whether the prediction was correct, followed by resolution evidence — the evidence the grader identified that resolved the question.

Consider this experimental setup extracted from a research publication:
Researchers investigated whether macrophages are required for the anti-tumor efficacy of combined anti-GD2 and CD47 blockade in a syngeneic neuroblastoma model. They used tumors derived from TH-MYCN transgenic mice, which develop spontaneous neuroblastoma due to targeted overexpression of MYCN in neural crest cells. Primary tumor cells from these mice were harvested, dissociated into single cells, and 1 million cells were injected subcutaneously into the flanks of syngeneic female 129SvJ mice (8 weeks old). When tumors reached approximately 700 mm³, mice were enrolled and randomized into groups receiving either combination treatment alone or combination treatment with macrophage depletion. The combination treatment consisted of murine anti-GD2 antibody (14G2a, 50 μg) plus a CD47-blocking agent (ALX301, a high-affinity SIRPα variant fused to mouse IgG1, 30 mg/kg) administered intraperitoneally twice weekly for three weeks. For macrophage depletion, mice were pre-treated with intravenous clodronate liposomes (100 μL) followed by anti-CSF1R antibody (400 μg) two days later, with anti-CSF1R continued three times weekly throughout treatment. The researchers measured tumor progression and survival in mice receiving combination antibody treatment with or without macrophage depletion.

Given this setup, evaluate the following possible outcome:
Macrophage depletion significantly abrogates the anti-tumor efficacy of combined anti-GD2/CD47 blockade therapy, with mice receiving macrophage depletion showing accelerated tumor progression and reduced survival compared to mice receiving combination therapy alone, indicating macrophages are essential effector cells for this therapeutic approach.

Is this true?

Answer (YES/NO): YES